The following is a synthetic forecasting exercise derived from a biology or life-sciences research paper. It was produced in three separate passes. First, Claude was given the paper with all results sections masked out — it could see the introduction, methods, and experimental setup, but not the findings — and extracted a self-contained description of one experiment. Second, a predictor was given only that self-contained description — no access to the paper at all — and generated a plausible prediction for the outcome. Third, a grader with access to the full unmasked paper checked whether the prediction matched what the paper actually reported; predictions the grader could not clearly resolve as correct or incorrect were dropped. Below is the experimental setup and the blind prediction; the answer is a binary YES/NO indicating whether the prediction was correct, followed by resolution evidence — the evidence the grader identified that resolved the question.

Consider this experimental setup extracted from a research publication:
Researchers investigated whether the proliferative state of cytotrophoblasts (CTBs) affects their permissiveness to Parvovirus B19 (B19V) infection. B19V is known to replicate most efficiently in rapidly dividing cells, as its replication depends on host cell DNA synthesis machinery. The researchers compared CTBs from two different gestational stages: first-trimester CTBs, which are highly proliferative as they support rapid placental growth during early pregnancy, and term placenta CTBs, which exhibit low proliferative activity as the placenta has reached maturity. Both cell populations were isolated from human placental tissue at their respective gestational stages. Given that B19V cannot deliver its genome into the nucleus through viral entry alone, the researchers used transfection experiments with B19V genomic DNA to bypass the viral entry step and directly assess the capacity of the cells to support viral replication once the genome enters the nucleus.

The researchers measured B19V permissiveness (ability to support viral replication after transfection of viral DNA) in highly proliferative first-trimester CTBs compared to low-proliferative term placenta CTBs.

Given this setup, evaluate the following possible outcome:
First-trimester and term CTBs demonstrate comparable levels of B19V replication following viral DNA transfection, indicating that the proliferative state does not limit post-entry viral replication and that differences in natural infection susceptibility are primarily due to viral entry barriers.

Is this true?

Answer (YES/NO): NO